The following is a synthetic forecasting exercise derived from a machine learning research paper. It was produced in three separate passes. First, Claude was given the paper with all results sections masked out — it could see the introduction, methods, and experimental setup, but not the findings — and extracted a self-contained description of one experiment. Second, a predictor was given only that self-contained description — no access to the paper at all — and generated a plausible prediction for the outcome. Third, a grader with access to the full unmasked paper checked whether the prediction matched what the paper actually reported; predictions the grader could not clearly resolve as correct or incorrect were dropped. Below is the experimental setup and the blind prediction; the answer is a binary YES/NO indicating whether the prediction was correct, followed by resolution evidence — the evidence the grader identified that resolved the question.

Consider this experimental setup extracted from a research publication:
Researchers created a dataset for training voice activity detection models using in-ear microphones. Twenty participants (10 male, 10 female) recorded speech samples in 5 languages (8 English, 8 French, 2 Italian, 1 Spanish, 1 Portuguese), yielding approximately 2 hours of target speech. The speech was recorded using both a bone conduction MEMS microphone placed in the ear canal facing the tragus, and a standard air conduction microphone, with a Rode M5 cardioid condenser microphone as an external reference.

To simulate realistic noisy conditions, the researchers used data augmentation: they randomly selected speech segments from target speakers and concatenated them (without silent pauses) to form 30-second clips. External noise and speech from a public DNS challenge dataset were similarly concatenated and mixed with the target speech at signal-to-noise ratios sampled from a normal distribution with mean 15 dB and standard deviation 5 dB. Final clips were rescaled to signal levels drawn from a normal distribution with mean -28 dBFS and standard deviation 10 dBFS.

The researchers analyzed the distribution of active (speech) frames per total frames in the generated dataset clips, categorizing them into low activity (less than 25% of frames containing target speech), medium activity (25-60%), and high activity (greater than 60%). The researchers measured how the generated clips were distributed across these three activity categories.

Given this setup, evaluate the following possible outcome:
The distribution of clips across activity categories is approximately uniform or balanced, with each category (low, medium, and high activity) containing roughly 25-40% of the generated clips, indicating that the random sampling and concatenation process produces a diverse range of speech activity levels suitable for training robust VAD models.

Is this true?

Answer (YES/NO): YES